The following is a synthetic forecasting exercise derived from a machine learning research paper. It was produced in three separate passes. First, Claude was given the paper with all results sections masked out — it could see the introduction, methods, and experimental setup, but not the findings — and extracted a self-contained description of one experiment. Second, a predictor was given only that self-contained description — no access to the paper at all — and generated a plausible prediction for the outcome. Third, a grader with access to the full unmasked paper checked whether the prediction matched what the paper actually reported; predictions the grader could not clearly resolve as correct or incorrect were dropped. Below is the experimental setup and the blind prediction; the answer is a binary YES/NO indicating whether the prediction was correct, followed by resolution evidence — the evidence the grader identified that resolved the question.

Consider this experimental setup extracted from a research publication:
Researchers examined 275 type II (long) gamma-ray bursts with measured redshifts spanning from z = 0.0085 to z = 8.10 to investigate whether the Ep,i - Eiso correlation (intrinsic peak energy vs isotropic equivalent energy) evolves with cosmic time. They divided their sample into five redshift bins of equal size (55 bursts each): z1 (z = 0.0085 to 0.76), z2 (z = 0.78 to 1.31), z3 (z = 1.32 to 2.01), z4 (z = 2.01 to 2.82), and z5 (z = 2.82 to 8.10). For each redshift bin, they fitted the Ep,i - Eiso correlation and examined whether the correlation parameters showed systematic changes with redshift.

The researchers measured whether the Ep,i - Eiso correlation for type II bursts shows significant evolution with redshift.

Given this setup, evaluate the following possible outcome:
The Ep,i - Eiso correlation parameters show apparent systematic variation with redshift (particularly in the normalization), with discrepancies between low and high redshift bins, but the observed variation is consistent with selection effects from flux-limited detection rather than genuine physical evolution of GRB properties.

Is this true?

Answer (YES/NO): NO